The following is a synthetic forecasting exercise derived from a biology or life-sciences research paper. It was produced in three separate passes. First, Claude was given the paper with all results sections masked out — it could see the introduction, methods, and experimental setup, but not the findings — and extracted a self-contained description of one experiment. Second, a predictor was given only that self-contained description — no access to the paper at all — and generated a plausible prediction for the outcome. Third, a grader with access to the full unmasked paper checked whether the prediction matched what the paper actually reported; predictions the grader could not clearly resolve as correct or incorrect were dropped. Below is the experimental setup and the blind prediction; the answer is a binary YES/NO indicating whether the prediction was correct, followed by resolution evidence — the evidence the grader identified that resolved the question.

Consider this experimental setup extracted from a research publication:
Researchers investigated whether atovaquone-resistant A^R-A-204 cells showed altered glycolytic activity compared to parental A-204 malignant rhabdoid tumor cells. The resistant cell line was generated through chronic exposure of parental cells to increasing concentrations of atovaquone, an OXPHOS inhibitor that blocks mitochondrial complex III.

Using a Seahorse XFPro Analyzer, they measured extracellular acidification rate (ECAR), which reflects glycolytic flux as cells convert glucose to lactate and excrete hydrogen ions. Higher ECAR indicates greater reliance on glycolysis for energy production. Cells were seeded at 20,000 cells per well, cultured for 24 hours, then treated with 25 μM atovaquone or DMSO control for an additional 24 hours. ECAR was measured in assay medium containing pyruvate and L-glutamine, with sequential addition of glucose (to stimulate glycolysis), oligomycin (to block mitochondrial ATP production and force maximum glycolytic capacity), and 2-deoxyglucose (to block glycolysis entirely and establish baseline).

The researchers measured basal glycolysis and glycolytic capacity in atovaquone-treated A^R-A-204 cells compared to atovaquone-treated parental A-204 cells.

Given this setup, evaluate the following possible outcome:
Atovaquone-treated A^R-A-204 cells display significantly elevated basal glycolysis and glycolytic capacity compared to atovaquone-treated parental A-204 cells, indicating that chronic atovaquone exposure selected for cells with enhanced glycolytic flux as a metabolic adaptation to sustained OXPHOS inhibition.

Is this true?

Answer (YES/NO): NO